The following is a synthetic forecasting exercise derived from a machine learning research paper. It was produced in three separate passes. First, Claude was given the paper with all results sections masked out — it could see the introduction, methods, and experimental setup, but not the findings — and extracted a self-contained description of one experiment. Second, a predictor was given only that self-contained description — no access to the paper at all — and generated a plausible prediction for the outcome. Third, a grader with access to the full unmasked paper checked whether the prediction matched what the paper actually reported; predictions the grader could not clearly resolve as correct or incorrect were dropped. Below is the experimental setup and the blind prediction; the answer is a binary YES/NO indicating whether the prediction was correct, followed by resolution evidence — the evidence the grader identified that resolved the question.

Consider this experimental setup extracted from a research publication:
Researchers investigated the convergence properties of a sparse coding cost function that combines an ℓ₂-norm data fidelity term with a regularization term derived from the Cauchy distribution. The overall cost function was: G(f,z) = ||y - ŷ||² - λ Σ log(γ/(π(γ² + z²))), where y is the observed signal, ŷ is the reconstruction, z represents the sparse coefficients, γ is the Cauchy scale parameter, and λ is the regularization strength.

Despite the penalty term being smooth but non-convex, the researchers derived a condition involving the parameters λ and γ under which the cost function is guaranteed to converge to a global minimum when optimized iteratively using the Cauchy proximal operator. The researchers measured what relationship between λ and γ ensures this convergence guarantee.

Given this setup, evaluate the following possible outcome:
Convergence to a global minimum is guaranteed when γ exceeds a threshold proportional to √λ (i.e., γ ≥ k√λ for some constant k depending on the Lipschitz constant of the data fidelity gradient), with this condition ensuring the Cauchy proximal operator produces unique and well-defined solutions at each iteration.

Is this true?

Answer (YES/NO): NO